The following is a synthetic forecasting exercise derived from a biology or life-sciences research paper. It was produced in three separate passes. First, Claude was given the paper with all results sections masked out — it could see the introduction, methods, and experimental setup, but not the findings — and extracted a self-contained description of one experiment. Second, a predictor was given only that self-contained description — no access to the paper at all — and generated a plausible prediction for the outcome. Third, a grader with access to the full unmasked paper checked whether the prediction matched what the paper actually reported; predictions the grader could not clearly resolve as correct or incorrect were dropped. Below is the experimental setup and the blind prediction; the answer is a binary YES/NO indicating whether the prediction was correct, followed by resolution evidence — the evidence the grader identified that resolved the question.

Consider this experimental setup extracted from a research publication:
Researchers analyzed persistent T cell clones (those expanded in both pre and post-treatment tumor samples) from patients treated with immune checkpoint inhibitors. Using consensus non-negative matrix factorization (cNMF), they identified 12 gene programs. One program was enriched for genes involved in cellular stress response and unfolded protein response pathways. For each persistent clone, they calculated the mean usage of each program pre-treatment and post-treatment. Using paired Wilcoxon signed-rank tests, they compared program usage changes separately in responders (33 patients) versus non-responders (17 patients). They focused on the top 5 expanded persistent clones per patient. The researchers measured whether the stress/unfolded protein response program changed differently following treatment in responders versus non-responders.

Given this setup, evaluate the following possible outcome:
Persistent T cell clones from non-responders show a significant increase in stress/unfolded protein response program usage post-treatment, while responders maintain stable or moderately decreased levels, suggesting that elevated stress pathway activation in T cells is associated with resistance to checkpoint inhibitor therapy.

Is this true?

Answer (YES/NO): NO